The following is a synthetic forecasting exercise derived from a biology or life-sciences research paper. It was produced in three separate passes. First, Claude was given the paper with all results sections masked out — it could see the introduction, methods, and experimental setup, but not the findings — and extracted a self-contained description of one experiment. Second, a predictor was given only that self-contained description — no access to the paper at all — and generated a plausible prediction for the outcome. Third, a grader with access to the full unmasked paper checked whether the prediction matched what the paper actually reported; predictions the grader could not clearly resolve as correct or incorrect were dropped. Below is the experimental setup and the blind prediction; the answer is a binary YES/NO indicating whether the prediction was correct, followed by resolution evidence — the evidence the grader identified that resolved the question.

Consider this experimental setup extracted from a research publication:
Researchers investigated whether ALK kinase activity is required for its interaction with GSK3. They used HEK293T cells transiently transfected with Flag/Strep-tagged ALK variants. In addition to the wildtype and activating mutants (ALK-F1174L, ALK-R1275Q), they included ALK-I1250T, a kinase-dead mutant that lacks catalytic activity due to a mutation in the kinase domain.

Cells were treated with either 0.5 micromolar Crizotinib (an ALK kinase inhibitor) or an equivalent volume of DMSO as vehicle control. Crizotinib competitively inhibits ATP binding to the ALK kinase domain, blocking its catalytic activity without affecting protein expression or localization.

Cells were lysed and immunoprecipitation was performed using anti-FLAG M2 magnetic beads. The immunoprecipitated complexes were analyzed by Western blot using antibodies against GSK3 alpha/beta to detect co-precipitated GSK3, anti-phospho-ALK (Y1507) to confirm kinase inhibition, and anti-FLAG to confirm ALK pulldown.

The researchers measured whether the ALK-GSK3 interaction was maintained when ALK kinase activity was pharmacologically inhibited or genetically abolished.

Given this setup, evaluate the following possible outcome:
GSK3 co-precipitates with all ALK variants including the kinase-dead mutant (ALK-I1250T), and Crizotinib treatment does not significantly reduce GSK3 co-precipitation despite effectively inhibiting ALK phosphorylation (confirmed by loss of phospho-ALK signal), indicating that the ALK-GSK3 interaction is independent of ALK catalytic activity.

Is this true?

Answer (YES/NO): NO